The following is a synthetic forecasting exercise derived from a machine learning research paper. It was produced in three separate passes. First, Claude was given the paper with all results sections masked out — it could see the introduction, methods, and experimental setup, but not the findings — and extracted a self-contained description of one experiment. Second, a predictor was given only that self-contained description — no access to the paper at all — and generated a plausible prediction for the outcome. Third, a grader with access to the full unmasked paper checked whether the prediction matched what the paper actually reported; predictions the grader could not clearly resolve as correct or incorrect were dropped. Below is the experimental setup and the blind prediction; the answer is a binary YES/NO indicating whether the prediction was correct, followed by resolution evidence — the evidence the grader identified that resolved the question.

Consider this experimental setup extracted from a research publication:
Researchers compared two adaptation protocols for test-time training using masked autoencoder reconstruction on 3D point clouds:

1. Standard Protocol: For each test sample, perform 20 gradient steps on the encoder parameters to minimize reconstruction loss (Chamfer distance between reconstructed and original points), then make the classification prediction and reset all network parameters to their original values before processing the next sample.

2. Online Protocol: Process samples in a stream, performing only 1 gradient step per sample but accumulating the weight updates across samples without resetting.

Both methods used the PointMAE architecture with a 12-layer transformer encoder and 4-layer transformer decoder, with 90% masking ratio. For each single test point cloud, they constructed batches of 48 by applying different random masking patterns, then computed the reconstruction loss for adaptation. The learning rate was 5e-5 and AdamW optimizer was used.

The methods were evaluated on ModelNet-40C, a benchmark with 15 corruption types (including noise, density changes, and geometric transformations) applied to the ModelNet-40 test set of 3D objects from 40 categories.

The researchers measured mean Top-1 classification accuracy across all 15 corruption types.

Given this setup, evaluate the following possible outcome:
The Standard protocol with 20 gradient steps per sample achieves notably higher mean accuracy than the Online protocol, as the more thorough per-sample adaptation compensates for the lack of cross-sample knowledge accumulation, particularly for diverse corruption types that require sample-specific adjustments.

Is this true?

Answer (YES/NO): NO